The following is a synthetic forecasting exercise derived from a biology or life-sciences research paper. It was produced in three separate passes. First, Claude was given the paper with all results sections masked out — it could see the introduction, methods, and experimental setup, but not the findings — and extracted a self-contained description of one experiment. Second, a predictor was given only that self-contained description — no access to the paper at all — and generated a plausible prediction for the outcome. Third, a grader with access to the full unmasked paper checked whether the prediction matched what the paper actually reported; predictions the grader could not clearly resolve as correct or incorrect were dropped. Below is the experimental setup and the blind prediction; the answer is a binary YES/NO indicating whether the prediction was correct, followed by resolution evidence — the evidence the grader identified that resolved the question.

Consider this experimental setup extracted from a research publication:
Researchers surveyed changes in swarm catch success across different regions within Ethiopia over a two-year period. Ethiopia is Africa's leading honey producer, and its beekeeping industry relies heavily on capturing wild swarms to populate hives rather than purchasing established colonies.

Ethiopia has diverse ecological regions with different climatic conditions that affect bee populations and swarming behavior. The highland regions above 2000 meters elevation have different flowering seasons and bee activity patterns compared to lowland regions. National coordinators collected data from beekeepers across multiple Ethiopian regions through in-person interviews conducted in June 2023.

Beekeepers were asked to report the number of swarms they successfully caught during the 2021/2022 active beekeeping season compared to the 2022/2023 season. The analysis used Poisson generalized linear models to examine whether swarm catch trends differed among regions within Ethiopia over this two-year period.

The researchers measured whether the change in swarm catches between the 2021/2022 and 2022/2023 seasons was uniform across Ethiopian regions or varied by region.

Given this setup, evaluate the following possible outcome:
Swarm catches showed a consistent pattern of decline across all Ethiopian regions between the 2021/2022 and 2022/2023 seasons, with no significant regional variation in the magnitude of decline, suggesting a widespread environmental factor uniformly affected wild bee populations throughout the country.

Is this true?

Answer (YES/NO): NO